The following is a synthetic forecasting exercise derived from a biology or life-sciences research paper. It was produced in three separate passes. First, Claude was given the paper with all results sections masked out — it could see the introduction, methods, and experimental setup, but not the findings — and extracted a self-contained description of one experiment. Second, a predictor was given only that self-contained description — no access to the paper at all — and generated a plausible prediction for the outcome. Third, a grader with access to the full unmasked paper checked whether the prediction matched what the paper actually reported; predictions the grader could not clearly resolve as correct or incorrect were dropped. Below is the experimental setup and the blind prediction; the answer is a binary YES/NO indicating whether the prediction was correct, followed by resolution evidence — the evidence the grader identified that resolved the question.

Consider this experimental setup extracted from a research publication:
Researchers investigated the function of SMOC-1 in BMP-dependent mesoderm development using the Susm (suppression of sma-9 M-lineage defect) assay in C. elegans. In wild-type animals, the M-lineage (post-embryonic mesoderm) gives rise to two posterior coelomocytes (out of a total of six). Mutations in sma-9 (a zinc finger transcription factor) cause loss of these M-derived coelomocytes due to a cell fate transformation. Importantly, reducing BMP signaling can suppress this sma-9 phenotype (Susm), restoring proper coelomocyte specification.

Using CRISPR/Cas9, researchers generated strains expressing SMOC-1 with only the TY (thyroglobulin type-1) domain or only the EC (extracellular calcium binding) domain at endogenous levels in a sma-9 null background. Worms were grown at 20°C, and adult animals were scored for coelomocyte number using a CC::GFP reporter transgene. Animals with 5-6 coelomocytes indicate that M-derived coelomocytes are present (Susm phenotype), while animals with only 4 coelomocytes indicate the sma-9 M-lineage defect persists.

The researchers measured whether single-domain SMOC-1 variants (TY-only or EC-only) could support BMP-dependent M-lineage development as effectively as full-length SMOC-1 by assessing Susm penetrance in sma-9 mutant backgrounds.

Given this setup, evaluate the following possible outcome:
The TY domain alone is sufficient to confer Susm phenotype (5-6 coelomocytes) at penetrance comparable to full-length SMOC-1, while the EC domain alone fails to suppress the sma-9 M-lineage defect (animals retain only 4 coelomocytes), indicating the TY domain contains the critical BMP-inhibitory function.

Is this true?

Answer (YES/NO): NO